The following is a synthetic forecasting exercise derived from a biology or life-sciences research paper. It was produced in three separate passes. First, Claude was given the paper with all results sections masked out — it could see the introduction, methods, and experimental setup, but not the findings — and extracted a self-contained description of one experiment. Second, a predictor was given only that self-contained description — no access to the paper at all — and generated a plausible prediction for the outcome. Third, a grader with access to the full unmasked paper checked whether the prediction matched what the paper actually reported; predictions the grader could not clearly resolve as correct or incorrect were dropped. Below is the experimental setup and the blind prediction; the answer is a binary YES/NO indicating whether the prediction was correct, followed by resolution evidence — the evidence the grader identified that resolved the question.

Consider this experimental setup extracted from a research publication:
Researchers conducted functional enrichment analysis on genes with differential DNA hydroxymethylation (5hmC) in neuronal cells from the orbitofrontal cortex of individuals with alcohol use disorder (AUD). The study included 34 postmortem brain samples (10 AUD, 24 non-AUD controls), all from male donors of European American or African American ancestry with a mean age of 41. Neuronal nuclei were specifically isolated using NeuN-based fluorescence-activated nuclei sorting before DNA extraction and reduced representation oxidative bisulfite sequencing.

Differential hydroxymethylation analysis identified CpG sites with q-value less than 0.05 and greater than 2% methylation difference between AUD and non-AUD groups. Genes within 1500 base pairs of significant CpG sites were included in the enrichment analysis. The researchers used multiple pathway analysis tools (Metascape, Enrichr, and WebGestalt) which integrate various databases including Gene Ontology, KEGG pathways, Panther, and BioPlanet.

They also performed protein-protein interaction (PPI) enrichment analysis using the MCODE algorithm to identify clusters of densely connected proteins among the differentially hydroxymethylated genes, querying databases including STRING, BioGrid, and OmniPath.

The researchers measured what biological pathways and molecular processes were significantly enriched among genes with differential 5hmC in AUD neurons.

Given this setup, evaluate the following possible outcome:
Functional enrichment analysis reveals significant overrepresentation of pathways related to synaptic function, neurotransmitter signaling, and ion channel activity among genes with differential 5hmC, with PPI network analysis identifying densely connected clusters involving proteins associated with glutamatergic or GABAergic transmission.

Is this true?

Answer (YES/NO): NO